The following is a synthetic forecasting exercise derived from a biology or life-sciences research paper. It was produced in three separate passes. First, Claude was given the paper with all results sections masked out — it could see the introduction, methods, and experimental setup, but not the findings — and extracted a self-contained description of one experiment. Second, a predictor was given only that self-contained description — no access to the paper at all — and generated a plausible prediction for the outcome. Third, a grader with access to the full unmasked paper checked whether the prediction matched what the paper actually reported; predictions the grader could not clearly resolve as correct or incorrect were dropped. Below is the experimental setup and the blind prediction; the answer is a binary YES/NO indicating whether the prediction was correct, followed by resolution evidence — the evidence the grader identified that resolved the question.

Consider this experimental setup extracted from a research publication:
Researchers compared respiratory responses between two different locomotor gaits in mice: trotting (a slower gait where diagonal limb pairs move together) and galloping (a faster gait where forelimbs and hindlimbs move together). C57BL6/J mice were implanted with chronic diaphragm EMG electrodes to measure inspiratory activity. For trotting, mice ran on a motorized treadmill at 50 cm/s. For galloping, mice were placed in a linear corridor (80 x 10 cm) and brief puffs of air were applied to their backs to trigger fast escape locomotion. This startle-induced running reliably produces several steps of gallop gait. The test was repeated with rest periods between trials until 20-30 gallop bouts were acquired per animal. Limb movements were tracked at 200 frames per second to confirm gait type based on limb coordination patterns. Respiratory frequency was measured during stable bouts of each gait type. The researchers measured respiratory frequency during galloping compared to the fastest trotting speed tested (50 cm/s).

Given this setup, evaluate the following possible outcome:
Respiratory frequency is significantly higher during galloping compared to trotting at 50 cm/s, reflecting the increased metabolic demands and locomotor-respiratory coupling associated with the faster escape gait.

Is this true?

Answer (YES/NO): NO